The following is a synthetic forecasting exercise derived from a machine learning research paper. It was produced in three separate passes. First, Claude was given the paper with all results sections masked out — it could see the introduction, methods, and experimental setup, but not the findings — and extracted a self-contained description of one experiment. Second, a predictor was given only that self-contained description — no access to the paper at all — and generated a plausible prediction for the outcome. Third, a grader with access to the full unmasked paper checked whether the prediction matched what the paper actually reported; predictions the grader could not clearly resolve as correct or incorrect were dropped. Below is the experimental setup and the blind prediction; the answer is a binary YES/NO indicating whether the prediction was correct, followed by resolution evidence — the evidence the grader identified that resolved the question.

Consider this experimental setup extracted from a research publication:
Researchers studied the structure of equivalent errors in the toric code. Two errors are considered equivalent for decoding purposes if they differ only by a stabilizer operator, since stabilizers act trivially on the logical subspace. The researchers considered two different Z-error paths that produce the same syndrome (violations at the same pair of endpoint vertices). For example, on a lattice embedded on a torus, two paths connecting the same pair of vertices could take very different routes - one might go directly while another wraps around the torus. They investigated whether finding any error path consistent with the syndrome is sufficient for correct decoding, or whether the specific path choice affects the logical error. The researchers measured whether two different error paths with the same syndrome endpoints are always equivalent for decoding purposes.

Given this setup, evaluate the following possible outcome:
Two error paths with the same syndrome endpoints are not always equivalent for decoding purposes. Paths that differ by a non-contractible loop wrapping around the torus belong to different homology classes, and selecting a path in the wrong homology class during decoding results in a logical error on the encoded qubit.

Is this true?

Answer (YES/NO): YES